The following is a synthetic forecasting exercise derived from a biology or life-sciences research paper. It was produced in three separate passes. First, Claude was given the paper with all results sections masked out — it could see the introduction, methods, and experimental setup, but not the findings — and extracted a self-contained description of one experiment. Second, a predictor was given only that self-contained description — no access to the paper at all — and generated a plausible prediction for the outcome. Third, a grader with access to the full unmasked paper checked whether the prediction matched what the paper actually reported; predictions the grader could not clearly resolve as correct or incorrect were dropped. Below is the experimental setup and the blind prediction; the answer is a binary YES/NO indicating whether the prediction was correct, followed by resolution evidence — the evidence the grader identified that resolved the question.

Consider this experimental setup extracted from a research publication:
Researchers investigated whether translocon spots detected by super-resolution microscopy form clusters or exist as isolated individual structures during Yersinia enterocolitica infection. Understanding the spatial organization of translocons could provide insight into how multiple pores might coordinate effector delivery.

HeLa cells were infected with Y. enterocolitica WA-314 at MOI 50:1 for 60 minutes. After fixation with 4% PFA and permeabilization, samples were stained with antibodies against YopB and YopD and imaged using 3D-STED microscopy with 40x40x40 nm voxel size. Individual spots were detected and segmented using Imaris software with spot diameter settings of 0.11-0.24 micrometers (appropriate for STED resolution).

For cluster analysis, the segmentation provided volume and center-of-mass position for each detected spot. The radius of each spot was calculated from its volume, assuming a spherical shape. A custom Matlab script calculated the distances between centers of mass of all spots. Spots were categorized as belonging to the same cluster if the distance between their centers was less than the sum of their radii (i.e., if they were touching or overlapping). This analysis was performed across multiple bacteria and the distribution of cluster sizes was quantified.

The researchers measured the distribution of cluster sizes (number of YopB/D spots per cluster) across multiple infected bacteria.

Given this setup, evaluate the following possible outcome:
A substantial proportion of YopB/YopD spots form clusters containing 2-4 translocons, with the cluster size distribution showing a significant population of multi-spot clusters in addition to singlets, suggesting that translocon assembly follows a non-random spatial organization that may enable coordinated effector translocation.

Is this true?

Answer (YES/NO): YES